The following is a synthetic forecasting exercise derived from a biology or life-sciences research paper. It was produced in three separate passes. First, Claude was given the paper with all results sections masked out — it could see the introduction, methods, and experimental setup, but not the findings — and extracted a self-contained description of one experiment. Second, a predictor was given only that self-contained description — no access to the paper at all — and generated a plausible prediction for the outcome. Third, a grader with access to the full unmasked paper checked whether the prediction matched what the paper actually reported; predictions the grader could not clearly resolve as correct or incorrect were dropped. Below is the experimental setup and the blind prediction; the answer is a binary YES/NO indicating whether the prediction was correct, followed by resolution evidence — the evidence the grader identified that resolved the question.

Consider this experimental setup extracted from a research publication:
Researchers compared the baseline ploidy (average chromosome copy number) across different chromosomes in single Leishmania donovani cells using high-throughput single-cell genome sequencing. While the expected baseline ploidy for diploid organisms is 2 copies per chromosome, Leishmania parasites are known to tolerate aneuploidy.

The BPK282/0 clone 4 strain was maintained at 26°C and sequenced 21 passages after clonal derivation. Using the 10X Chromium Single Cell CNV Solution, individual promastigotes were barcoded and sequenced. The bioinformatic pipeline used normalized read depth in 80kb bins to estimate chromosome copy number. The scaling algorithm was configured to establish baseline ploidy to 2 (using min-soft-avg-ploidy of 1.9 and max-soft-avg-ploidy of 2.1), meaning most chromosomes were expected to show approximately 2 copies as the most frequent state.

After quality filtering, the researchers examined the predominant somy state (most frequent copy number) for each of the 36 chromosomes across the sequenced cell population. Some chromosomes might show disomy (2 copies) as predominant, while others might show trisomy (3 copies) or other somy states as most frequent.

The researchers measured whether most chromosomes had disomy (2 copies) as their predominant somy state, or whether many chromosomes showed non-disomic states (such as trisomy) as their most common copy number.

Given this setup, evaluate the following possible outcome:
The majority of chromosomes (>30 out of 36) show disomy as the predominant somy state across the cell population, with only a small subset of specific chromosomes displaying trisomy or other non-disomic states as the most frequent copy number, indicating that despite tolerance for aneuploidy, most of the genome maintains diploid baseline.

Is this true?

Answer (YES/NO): NO